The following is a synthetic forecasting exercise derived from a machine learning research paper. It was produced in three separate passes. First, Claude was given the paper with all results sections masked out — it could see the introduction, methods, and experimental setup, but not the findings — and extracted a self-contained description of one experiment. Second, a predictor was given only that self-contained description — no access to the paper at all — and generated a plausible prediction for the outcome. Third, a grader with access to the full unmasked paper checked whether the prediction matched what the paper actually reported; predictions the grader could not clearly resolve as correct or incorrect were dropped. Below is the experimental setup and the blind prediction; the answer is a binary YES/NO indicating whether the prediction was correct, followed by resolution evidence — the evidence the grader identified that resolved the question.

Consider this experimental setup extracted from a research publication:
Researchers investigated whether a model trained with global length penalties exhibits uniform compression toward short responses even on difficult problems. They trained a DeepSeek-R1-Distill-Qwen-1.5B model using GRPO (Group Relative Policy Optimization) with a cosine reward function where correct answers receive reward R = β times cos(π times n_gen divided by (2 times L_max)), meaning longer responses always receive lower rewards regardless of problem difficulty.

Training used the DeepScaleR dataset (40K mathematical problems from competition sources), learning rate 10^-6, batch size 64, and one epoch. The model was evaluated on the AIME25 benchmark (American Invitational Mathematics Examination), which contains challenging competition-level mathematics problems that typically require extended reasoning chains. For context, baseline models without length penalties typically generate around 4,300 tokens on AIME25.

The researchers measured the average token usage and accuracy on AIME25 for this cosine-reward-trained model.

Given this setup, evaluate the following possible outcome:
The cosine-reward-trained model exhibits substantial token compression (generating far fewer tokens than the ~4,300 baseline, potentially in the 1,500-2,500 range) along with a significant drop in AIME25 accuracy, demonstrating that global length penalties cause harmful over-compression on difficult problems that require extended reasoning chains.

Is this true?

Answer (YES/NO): NO